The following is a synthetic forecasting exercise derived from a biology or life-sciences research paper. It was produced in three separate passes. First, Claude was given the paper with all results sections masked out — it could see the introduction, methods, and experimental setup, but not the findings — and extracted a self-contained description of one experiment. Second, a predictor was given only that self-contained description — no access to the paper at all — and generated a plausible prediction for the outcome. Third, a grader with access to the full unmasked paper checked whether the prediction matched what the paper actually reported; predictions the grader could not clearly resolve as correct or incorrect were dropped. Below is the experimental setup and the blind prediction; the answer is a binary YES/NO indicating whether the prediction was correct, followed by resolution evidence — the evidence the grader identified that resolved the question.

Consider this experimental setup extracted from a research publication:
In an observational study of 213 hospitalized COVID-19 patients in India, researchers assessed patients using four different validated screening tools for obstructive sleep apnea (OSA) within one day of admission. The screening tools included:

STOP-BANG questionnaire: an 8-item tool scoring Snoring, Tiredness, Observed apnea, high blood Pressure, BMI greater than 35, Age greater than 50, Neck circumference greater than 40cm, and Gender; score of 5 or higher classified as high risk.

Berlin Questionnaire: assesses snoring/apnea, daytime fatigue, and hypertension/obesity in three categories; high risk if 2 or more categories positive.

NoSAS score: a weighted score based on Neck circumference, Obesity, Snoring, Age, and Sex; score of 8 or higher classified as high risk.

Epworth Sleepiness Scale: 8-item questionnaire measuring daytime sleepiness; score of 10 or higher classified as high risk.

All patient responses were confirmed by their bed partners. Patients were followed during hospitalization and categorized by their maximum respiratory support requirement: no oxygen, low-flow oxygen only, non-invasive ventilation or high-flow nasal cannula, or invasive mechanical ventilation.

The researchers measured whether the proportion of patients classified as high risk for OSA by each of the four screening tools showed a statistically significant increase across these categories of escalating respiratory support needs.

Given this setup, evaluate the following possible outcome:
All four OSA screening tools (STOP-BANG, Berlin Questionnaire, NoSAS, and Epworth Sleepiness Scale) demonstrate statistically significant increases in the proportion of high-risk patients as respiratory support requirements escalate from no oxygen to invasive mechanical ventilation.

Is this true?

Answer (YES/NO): YES